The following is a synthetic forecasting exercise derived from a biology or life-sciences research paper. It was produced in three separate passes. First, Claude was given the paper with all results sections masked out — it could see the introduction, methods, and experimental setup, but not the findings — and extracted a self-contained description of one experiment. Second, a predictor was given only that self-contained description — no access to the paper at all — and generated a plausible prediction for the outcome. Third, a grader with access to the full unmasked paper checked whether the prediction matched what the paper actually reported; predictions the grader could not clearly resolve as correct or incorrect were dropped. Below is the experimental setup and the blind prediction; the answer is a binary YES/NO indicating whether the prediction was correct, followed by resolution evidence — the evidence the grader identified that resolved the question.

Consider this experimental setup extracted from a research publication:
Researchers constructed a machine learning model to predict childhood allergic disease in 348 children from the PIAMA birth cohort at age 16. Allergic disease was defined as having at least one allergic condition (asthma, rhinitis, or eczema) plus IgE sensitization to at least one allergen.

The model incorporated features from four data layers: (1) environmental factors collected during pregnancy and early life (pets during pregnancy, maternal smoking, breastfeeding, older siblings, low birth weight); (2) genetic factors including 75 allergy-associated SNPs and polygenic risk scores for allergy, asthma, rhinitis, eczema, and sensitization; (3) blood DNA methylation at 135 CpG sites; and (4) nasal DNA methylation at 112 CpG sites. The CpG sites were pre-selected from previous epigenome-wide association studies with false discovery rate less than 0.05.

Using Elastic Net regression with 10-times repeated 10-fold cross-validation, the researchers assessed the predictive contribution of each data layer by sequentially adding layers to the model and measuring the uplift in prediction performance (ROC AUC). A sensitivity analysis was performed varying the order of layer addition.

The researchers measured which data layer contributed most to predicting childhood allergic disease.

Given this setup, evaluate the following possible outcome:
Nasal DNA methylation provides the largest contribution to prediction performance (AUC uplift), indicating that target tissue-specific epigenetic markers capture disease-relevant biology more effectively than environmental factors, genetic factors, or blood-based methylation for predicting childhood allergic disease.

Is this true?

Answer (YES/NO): YES